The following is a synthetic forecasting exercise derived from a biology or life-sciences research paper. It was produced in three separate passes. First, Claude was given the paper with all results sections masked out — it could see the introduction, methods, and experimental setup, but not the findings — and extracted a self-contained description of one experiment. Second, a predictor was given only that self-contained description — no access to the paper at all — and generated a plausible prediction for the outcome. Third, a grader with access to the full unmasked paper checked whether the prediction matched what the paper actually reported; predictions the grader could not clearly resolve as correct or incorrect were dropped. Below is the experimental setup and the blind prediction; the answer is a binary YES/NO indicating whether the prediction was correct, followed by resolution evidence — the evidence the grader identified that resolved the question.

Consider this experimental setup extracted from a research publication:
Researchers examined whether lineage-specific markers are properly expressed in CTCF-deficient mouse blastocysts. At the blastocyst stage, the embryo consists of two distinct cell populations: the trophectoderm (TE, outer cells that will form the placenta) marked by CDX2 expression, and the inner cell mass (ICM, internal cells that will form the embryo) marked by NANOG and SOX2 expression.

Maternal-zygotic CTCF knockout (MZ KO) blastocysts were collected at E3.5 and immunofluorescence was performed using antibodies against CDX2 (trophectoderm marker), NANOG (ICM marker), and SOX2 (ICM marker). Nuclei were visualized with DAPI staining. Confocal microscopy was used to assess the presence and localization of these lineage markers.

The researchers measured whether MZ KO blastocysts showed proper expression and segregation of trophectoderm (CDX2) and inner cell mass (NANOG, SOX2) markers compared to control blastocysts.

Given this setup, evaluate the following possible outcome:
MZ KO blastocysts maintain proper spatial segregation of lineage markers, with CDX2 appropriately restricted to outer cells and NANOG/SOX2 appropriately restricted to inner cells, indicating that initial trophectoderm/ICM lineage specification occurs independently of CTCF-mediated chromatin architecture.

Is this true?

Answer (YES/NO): NO